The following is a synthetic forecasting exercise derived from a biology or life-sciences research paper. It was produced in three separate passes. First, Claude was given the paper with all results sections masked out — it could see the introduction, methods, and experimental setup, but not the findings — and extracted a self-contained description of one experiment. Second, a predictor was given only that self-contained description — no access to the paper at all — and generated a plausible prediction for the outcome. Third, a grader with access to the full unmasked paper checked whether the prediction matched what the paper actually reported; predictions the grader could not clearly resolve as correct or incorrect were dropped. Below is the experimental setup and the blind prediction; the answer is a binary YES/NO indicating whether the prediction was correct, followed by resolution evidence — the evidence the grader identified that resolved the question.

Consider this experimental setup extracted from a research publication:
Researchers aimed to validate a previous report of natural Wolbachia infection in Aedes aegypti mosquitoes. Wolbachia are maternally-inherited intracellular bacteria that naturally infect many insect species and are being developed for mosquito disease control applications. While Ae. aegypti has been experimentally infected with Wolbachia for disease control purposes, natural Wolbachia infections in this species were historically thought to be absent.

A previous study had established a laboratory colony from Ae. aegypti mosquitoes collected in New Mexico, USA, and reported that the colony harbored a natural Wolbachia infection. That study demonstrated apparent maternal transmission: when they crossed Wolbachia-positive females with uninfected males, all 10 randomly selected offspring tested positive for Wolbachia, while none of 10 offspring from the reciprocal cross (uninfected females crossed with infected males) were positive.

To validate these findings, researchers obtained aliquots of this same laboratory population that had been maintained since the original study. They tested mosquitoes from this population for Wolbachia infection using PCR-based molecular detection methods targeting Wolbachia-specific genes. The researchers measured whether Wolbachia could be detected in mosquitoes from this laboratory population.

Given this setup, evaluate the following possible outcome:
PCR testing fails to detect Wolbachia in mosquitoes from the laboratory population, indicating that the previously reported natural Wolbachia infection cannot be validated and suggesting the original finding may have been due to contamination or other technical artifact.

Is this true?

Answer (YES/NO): YES